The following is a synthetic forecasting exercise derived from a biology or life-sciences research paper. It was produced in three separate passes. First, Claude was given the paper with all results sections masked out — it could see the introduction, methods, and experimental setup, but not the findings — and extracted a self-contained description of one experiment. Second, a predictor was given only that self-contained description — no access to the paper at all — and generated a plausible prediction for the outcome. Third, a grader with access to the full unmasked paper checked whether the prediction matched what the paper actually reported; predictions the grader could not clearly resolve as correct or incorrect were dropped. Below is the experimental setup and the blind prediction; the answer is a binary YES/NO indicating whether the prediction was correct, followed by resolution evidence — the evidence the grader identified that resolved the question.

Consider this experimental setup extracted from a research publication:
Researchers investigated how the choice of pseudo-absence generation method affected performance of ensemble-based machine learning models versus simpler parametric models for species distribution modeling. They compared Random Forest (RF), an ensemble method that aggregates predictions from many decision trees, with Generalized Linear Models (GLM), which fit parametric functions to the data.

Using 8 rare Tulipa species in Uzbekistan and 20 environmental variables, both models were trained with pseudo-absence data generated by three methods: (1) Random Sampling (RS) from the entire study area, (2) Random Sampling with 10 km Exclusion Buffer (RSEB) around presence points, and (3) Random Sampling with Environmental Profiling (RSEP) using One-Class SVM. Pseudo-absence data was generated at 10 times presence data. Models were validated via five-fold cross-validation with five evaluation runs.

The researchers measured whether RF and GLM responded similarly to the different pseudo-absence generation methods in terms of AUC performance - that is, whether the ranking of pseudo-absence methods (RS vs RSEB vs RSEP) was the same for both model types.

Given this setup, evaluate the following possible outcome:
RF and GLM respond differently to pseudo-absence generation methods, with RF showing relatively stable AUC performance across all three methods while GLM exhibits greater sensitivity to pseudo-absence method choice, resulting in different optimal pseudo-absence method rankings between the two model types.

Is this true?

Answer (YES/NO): YES